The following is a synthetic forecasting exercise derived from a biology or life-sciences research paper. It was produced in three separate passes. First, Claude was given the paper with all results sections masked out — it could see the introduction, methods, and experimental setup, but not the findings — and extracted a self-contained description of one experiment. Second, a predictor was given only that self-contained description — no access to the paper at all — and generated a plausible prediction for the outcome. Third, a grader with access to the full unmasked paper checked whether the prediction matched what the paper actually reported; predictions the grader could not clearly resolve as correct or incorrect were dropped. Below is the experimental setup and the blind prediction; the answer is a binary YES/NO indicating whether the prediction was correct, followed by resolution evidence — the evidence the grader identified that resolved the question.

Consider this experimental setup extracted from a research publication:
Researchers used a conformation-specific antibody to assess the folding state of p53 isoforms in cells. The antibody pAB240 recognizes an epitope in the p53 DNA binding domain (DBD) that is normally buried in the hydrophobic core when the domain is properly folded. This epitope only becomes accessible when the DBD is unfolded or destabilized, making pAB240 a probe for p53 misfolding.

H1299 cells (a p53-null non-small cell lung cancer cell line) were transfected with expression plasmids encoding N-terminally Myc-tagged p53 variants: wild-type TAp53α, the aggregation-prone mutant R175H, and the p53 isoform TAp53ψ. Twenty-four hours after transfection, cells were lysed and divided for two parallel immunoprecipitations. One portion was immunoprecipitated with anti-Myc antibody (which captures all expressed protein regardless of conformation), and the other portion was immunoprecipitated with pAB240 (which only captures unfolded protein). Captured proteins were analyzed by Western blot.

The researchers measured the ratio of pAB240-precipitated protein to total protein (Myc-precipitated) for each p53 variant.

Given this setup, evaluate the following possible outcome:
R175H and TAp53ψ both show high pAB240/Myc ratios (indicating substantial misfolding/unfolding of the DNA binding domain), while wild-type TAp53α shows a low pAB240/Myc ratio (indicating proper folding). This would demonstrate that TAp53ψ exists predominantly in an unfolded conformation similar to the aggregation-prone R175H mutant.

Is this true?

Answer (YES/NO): YES